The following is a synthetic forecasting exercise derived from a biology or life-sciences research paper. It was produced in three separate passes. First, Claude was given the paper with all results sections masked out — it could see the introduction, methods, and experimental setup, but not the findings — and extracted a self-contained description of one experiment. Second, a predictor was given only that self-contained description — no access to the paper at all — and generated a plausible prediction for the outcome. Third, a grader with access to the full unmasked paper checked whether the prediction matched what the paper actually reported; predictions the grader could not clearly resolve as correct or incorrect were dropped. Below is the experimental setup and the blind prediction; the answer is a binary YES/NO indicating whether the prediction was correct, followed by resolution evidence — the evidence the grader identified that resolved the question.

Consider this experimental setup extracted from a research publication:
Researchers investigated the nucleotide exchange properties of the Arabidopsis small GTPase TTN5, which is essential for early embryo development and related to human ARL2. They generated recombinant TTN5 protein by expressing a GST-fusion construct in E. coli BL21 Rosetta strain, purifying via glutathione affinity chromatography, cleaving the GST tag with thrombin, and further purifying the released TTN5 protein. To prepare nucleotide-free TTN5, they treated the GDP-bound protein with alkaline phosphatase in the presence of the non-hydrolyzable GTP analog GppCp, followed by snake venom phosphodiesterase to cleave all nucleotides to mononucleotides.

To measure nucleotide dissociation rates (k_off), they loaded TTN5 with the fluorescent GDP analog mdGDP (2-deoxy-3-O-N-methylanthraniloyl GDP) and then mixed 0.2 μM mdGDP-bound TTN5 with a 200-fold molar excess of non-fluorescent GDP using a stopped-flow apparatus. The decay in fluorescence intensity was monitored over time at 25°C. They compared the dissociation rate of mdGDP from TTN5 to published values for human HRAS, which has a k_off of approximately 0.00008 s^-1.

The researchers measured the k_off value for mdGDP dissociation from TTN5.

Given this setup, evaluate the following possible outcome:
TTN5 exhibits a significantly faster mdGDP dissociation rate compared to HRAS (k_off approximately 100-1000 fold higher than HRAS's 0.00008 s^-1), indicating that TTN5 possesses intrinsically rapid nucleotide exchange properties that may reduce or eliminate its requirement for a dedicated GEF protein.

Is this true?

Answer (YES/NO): YES